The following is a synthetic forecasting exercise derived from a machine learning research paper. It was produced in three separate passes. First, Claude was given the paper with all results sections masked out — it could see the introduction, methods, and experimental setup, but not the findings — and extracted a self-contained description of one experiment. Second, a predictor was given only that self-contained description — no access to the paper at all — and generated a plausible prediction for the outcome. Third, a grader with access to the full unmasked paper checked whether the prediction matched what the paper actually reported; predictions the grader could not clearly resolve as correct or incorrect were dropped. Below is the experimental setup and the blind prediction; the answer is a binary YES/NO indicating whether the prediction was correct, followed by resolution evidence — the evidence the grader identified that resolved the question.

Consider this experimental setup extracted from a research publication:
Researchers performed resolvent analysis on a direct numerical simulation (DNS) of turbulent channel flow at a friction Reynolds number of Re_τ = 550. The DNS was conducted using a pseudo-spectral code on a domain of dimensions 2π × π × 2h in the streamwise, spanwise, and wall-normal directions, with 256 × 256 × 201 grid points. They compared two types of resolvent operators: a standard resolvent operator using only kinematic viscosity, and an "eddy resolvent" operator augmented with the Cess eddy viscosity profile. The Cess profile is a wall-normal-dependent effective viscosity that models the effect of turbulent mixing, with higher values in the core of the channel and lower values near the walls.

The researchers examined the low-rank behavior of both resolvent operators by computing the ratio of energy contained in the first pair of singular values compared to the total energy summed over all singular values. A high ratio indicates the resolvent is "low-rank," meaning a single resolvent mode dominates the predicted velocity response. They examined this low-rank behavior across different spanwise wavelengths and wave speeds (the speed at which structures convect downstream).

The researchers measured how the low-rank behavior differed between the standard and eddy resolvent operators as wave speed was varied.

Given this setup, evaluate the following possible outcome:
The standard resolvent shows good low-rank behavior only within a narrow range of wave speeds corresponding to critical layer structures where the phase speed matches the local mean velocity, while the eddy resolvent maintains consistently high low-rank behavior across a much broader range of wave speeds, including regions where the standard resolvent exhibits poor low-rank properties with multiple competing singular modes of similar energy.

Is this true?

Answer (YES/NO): NO